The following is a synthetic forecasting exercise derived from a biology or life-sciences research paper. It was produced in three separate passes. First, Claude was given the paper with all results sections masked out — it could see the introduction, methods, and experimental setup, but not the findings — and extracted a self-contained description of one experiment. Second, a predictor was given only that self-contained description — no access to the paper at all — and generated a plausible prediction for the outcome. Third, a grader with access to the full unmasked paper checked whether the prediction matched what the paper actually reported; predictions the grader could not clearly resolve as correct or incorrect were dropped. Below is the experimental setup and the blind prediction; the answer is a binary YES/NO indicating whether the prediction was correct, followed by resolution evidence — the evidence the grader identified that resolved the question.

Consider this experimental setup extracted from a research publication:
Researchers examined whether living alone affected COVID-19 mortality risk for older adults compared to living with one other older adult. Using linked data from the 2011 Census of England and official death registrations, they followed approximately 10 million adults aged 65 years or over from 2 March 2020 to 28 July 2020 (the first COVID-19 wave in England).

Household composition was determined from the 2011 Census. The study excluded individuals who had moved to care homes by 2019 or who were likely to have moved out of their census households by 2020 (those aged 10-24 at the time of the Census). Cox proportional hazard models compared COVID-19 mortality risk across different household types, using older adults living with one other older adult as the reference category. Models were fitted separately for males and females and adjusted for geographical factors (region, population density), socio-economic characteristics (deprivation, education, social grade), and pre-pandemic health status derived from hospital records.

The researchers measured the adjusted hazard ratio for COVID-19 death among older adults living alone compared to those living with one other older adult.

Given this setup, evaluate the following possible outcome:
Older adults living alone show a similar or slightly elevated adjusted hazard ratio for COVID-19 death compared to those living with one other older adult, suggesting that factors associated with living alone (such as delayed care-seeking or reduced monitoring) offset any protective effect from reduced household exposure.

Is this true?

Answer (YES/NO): YES